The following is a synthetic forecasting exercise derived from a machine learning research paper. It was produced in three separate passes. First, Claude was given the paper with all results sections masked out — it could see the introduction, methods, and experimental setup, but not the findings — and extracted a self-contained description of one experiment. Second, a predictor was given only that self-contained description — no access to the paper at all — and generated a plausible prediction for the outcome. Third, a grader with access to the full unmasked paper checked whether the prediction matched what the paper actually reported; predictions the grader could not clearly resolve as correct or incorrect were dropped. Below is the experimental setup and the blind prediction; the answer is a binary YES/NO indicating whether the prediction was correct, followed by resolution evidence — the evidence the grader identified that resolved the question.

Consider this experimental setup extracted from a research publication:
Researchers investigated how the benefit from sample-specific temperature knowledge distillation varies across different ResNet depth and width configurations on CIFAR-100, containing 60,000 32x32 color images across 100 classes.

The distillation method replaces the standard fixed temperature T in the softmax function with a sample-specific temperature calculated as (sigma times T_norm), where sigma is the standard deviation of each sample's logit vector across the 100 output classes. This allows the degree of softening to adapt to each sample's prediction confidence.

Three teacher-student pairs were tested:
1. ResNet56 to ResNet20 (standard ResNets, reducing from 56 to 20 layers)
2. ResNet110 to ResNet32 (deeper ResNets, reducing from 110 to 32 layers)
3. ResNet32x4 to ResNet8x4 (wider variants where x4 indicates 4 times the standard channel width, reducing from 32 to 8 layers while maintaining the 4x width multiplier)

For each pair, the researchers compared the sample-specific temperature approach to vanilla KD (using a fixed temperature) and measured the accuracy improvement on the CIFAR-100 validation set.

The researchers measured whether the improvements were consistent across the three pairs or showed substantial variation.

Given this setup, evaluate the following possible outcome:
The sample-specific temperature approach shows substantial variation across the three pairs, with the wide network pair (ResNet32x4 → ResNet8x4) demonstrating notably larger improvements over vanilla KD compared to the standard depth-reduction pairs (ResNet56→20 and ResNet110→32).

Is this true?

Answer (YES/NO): YES